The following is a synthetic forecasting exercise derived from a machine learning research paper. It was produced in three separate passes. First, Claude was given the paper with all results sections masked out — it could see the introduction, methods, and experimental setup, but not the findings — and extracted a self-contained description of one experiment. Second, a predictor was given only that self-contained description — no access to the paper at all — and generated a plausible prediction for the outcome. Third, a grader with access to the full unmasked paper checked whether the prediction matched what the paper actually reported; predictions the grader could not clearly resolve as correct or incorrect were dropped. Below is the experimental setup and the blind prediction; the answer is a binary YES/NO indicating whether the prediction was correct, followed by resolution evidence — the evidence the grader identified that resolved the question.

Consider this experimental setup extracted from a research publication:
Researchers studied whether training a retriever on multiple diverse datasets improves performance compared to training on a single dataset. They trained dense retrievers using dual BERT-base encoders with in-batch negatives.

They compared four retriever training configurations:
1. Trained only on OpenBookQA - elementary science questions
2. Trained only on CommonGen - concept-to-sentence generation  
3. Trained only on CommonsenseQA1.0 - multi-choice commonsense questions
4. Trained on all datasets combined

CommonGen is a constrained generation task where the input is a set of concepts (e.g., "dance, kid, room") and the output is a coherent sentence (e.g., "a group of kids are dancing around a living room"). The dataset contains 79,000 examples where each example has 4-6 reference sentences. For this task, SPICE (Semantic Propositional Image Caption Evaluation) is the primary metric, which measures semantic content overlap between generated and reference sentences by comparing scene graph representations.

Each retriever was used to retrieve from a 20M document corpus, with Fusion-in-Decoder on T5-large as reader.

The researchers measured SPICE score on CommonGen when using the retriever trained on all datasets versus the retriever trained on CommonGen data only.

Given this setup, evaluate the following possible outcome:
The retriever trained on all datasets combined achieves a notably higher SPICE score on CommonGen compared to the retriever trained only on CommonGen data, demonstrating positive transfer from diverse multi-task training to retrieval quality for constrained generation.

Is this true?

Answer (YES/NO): NO